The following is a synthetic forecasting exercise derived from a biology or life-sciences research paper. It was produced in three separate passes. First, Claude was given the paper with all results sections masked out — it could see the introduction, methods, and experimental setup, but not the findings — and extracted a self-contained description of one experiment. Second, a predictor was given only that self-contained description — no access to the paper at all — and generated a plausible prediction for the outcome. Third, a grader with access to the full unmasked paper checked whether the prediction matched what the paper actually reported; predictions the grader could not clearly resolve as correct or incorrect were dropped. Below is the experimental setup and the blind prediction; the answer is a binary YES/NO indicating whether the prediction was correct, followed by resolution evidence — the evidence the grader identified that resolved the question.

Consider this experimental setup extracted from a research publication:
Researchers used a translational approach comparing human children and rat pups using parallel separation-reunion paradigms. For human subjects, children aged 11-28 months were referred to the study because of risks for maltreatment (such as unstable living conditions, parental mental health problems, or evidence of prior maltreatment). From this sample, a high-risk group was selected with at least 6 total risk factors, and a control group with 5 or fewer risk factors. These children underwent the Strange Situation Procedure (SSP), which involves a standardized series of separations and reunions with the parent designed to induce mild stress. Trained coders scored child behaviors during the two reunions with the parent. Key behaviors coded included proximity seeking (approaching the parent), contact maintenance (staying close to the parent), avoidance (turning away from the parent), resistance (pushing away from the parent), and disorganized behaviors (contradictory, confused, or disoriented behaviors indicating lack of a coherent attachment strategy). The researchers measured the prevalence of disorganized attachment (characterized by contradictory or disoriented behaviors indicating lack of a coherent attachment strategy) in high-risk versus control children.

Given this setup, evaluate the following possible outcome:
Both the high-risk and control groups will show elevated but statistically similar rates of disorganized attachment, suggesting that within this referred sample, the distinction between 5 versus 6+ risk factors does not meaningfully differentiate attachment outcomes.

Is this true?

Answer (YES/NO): NO